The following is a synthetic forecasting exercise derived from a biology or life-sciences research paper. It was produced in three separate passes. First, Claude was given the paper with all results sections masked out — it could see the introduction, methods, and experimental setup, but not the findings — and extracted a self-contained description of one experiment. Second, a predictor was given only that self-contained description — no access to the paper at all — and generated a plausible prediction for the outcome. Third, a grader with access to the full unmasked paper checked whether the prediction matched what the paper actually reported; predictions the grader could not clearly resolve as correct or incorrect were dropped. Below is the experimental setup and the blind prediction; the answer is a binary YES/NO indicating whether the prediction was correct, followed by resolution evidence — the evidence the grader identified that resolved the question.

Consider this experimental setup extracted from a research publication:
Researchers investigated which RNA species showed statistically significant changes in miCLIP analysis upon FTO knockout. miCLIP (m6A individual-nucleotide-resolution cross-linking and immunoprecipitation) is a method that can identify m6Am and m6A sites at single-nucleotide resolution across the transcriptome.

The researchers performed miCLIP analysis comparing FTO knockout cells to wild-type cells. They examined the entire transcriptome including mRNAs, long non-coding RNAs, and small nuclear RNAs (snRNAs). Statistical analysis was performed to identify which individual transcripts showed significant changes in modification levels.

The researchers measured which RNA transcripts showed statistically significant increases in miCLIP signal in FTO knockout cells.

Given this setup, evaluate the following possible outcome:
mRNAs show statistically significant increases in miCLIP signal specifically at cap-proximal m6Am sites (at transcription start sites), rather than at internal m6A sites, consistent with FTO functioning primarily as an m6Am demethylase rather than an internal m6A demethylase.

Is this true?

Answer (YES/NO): NO